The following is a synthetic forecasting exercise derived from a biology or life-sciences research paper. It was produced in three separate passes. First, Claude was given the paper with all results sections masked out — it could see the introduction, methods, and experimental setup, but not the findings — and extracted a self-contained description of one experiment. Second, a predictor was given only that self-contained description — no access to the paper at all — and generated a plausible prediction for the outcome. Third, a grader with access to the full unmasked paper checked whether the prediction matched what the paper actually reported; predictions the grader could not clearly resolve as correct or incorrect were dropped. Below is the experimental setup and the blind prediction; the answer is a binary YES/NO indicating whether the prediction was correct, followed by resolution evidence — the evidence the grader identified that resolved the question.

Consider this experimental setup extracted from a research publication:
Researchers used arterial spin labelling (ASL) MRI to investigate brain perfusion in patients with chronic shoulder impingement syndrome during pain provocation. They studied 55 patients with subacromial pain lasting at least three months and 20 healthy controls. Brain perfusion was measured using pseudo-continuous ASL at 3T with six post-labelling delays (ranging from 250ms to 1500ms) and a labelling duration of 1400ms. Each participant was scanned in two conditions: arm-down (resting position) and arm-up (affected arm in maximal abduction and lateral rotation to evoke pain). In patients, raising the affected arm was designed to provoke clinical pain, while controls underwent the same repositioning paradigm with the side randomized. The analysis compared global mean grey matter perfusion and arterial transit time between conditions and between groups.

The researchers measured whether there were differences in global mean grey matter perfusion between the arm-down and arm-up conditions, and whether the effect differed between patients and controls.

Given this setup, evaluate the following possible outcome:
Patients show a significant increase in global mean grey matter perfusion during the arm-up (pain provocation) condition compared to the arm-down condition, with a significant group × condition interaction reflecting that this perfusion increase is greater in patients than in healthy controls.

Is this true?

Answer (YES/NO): NO